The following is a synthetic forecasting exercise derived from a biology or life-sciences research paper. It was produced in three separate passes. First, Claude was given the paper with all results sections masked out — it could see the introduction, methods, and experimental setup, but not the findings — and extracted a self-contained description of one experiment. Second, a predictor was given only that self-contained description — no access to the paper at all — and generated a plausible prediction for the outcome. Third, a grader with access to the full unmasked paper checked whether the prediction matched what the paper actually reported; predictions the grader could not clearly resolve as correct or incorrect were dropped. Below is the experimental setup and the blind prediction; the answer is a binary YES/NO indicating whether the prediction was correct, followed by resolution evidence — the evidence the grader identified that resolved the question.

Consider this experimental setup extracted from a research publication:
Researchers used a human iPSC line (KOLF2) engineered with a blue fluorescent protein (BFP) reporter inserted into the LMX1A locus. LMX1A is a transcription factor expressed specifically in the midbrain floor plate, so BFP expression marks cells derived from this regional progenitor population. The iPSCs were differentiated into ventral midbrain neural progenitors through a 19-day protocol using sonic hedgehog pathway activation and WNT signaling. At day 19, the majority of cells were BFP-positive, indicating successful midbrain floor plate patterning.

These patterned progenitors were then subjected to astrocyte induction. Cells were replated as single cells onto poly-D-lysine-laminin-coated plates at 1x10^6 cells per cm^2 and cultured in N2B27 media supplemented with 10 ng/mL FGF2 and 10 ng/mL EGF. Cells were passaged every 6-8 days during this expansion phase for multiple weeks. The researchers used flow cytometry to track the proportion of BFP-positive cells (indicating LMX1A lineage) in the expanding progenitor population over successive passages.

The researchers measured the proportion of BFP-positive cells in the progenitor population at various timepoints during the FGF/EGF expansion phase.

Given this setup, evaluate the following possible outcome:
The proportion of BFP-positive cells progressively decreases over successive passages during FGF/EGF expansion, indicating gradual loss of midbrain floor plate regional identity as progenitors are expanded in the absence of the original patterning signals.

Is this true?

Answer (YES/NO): NO